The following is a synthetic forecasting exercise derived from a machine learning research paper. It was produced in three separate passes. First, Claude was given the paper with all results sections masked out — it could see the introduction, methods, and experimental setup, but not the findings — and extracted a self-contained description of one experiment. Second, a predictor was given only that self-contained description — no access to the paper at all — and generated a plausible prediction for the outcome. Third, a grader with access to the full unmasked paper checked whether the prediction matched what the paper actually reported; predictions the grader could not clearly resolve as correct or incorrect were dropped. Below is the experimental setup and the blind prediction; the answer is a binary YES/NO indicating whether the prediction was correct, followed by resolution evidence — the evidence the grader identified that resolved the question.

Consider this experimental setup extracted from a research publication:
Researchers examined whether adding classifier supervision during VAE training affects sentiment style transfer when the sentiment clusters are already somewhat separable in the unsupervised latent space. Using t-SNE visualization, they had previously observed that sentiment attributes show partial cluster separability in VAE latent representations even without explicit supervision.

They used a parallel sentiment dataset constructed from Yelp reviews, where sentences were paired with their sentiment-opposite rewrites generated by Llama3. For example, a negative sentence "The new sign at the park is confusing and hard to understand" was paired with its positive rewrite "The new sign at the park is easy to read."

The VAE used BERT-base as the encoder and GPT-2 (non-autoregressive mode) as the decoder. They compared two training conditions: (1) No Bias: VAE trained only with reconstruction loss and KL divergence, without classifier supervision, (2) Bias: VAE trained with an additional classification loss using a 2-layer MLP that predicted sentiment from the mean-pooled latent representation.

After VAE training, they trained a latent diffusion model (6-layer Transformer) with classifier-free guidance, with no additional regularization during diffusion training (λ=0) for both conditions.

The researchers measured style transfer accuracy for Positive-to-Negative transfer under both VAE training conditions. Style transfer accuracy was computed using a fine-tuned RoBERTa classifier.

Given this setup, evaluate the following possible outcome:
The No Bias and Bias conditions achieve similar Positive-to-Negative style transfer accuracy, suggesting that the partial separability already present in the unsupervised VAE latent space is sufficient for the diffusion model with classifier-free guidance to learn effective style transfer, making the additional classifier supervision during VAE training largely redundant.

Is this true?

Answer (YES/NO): YES